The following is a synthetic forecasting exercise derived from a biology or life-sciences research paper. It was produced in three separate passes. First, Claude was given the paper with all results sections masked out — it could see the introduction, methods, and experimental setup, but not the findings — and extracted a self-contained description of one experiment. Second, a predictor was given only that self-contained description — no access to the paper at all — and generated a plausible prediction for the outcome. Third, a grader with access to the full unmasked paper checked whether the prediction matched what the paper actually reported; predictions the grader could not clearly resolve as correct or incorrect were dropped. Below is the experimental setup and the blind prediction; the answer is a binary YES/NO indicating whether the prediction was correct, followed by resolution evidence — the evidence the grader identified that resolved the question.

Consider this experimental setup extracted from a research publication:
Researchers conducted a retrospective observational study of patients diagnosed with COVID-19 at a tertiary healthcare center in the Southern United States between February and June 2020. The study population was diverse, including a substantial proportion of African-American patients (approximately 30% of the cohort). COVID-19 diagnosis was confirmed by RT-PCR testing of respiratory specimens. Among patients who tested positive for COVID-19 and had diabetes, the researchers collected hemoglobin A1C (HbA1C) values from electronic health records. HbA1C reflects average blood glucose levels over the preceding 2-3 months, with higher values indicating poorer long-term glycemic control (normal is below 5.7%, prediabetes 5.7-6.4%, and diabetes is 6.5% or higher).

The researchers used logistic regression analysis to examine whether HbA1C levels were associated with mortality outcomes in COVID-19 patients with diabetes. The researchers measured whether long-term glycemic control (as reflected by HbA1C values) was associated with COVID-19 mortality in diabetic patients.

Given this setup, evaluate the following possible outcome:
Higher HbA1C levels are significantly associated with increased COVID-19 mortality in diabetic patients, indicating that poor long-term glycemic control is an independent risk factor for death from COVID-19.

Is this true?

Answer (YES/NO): NO